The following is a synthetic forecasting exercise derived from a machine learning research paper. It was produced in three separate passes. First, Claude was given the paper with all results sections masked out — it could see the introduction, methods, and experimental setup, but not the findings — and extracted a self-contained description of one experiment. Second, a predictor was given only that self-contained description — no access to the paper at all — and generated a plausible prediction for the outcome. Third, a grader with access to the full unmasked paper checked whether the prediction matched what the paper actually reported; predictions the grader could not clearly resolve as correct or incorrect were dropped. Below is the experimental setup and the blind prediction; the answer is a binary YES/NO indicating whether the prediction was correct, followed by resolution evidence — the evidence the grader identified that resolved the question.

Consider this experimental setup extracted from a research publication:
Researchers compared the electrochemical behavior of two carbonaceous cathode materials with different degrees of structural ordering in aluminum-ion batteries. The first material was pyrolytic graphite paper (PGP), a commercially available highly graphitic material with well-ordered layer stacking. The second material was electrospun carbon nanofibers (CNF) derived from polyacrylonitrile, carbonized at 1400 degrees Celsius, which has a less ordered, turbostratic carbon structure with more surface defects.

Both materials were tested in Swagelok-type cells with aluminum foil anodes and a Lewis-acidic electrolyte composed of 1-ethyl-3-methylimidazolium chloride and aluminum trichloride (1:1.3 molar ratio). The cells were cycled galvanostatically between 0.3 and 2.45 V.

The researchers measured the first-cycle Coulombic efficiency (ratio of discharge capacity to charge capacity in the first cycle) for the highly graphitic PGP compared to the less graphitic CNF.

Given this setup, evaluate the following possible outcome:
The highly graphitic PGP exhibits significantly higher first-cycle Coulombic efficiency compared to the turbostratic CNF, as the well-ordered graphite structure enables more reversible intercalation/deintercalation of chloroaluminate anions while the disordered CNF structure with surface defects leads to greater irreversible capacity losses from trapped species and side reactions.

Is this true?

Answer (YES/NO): YES